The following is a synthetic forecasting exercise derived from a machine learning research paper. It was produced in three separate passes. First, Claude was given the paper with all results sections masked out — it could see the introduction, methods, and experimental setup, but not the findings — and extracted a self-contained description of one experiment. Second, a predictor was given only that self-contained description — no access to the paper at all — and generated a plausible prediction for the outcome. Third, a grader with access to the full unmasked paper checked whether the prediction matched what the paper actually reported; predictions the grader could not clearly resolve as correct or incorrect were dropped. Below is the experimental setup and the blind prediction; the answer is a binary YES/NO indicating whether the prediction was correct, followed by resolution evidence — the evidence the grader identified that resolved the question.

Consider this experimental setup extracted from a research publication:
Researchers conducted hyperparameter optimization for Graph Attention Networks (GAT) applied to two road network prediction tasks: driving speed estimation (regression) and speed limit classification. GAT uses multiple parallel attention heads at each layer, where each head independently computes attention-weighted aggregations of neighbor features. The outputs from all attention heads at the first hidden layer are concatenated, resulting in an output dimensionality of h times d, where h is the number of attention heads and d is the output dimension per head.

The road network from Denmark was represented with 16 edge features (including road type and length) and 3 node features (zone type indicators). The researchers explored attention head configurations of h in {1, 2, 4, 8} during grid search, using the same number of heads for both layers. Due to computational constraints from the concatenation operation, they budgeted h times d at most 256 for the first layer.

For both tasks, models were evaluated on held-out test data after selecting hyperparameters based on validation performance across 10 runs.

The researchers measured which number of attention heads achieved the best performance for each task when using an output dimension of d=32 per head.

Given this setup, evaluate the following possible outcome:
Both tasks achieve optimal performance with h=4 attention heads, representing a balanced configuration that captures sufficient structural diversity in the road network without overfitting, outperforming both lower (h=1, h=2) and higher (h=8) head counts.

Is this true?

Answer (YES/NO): NO